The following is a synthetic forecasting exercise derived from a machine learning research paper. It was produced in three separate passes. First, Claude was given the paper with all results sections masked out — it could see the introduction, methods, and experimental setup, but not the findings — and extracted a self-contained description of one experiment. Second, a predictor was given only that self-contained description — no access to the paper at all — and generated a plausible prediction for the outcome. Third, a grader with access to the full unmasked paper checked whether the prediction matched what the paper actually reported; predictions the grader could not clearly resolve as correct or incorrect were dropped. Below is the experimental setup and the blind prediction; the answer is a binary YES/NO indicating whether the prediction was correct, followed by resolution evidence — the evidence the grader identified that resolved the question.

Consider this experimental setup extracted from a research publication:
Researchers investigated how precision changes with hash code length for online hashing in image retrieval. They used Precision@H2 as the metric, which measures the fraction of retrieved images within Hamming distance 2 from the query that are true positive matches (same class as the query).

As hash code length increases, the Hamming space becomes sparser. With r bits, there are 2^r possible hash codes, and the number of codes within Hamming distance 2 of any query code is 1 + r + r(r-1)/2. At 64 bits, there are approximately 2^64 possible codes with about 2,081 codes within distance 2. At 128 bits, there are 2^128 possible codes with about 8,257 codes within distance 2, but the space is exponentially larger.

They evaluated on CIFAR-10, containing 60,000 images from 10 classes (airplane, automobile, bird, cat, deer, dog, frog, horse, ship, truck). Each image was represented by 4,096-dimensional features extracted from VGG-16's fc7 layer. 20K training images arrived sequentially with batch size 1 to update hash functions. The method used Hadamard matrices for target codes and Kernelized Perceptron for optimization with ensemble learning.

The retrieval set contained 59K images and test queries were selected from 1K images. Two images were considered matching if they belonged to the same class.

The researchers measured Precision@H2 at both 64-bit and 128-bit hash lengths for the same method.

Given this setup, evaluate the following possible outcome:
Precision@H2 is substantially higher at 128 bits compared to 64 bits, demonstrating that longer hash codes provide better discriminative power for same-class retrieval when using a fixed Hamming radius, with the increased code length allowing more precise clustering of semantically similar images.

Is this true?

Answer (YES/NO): NO